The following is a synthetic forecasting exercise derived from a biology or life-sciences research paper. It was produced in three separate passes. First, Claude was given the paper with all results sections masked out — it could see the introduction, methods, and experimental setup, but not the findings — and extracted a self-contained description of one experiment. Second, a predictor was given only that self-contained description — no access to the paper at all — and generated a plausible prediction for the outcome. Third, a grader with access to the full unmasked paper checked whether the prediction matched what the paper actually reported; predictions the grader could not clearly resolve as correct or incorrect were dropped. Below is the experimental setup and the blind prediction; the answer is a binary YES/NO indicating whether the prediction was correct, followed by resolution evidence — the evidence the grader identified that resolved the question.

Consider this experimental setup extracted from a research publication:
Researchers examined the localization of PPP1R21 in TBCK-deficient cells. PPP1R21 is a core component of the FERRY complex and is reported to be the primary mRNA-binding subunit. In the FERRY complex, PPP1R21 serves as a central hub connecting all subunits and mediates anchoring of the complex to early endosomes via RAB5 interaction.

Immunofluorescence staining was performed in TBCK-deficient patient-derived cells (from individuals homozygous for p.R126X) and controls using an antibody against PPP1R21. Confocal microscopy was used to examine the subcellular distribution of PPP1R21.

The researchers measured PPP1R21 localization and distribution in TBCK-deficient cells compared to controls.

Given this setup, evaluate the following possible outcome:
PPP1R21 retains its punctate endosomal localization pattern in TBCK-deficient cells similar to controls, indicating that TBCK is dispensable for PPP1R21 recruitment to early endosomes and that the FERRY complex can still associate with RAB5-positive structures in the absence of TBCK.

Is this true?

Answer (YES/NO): NO